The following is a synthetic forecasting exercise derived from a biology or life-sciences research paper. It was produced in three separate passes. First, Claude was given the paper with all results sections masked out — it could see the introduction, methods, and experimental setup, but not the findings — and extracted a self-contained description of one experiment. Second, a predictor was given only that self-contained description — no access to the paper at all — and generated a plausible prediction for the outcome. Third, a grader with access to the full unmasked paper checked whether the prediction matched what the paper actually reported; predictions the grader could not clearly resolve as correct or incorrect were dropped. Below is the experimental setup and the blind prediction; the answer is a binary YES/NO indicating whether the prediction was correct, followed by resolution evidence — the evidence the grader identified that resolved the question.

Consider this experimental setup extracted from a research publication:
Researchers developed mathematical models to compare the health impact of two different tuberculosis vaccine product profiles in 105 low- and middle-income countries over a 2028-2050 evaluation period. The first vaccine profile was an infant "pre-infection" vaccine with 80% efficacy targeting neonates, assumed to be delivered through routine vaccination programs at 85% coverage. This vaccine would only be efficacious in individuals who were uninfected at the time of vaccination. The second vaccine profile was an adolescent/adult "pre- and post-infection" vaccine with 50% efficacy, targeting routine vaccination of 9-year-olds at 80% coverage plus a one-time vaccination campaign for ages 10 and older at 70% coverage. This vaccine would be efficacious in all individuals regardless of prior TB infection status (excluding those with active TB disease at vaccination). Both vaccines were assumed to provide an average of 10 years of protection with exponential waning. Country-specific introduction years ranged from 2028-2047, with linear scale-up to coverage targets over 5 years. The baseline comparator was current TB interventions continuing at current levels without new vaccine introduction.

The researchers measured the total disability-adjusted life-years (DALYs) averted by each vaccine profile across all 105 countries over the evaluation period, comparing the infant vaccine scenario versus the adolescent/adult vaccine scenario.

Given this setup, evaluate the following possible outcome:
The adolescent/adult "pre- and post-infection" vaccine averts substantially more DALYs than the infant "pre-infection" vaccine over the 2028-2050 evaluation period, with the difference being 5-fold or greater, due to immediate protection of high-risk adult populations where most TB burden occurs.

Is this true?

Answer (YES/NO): YES